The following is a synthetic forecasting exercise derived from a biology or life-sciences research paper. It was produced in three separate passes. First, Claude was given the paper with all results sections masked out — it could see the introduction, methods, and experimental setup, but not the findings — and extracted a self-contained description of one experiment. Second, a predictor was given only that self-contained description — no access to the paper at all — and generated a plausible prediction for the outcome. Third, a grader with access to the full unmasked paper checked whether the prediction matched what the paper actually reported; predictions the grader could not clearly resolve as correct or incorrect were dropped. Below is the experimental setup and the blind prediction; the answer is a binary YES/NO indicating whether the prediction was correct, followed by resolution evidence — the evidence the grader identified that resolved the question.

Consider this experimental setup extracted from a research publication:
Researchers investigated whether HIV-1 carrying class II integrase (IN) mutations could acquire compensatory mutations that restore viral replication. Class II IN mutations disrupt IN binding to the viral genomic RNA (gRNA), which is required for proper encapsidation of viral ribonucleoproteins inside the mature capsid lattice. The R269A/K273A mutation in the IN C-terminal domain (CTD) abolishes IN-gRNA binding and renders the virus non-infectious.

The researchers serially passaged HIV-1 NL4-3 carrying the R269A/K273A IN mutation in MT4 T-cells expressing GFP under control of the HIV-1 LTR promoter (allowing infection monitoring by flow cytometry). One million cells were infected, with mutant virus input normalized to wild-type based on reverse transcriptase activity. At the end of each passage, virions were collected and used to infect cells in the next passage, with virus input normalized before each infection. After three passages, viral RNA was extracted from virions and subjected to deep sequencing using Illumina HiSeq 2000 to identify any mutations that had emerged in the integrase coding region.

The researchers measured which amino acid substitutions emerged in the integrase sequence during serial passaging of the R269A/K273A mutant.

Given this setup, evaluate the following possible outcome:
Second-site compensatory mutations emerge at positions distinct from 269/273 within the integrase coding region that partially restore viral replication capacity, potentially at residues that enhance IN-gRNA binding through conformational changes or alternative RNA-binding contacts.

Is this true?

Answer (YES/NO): YES